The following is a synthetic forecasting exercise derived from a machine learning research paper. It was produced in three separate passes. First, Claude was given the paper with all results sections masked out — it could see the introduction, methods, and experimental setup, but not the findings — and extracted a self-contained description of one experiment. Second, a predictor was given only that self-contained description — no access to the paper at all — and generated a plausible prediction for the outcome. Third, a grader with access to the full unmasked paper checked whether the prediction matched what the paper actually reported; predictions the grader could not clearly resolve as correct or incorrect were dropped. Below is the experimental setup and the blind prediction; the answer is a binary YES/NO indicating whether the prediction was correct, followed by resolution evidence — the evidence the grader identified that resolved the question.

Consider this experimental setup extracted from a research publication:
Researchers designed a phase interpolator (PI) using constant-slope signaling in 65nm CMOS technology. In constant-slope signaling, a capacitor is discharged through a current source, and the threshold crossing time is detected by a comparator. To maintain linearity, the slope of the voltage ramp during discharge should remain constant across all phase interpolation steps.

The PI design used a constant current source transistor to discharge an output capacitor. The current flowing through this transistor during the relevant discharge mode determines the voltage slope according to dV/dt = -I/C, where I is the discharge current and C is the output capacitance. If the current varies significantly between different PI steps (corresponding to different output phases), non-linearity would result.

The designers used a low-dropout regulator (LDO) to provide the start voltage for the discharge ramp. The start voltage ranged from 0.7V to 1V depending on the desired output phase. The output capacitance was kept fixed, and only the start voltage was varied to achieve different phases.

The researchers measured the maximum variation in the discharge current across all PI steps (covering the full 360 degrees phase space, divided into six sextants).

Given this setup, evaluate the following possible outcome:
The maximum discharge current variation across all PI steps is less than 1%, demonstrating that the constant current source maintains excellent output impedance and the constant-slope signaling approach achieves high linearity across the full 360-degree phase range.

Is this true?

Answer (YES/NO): NO